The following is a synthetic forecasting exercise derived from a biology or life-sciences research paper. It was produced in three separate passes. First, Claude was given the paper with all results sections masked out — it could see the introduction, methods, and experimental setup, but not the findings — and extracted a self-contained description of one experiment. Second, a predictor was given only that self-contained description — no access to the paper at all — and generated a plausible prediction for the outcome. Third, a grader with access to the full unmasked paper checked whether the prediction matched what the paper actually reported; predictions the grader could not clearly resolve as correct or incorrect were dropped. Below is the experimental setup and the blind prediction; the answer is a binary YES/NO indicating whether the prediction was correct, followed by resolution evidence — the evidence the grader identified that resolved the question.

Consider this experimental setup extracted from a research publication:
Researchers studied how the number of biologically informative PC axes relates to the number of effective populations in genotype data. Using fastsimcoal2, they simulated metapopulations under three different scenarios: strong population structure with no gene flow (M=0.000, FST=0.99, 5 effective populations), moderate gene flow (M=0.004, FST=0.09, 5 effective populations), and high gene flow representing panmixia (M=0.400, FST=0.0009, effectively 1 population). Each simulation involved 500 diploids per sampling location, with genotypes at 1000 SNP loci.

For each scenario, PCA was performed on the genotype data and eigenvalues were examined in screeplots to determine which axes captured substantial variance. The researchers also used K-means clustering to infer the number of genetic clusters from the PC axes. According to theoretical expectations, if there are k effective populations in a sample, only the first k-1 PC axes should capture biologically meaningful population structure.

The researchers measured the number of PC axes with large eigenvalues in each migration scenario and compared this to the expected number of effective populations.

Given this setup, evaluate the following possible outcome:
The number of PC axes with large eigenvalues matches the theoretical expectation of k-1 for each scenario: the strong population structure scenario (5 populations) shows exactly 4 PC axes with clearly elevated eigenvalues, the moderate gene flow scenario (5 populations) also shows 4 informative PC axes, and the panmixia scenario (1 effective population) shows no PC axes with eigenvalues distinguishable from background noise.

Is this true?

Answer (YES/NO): YES